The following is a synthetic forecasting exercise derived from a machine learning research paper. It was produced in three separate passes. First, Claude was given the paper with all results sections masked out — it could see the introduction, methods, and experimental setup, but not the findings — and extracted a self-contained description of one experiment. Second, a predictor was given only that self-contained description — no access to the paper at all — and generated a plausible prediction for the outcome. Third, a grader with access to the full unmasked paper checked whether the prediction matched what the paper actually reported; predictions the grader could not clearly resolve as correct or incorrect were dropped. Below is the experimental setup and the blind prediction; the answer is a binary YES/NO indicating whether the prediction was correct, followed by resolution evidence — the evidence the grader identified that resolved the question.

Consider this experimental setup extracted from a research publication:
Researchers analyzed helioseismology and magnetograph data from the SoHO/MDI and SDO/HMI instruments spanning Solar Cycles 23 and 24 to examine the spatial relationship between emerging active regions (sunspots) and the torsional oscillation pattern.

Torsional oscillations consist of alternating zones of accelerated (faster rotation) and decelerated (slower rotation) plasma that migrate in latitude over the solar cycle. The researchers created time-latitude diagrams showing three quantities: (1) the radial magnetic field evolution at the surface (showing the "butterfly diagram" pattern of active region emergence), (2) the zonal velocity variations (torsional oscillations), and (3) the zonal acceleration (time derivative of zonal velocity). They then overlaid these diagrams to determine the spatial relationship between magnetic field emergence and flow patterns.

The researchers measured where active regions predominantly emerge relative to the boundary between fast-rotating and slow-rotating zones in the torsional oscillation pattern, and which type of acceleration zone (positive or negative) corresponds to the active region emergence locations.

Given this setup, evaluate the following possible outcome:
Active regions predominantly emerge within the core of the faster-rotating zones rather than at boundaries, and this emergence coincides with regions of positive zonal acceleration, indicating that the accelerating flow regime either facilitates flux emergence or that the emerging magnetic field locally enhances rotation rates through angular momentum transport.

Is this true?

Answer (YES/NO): NO